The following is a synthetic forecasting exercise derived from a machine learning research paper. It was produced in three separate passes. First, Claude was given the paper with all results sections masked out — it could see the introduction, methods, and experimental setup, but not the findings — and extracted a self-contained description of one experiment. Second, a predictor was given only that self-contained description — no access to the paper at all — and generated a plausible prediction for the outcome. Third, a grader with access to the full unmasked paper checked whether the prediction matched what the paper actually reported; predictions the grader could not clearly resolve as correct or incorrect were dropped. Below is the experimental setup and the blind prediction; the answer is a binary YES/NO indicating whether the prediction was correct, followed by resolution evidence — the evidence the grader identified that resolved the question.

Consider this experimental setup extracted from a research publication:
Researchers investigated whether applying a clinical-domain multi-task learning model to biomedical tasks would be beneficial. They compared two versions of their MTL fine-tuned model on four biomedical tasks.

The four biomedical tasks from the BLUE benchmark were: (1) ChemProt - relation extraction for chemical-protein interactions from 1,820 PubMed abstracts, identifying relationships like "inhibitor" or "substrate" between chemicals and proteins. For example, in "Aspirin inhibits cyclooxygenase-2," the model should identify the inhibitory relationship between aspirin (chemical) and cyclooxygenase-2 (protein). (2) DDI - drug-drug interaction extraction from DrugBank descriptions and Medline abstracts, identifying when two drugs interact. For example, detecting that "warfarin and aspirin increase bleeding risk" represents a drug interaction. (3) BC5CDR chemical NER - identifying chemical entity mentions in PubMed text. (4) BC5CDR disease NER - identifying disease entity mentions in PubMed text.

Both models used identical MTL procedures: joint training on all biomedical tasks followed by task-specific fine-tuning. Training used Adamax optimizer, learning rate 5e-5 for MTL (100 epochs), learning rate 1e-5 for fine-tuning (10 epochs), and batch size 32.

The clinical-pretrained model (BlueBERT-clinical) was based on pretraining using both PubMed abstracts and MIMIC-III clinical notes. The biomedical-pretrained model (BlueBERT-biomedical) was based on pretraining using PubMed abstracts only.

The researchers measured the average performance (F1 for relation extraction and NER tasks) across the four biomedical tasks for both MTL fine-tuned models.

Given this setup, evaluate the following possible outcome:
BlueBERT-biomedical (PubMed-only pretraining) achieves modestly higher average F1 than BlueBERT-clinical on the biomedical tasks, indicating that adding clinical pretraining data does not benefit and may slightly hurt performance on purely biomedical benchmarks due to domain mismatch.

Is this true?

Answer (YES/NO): NO